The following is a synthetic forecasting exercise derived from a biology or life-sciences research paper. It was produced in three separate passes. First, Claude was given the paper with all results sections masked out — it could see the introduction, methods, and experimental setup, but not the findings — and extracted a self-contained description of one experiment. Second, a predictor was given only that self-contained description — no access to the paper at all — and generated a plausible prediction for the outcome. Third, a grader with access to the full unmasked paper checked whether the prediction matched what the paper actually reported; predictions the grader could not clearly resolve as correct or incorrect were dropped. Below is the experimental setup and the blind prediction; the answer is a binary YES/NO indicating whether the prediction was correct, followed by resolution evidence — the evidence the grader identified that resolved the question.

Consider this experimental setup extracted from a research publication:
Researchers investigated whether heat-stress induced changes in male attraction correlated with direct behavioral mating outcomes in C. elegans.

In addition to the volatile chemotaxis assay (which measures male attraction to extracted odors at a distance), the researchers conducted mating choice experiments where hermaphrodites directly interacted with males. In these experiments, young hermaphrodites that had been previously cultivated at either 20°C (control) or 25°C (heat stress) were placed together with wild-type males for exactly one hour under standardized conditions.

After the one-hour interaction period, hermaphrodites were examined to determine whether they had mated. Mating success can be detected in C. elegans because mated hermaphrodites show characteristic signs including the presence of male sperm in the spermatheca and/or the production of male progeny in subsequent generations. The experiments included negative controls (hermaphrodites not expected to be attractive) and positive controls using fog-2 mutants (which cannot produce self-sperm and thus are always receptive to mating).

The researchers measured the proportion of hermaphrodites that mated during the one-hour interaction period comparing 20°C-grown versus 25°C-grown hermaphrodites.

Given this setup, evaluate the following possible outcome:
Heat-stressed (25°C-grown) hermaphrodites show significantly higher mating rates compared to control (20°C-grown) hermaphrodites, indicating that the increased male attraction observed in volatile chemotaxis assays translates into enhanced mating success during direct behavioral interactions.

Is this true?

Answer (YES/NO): YES